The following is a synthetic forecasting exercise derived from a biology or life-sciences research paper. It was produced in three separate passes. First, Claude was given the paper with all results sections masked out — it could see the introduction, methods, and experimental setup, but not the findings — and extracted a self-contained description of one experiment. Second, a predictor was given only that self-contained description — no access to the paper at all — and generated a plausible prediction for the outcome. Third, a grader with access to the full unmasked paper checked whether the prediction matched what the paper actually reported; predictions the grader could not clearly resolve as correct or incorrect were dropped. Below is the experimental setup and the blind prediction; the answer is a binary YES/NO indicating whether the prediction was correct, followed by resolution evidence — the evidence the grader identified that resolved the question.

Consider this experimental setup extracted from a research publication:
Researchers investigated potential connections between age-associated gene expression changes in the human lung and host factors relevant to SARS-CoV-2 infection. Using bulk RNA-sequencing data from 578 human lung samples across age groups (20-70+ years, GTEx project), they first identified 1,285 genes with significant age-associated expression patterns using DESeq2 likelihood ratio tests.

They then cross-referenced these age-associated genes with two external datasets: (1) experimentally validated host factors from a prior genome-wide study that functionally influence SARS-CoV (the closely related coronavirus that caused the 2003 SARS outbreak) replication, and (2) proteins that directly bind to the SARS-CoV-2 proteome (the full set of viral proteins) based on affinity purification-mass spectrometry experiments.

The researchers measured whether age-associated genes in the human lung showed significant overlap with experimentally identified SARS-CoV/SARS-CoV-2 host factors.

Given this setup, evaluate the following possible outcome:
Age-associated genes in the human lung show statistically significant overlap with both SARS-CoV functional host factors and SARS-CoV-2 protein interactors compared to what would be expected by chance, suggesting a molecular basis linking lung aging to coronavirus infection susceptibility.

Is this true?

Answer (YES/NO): NO